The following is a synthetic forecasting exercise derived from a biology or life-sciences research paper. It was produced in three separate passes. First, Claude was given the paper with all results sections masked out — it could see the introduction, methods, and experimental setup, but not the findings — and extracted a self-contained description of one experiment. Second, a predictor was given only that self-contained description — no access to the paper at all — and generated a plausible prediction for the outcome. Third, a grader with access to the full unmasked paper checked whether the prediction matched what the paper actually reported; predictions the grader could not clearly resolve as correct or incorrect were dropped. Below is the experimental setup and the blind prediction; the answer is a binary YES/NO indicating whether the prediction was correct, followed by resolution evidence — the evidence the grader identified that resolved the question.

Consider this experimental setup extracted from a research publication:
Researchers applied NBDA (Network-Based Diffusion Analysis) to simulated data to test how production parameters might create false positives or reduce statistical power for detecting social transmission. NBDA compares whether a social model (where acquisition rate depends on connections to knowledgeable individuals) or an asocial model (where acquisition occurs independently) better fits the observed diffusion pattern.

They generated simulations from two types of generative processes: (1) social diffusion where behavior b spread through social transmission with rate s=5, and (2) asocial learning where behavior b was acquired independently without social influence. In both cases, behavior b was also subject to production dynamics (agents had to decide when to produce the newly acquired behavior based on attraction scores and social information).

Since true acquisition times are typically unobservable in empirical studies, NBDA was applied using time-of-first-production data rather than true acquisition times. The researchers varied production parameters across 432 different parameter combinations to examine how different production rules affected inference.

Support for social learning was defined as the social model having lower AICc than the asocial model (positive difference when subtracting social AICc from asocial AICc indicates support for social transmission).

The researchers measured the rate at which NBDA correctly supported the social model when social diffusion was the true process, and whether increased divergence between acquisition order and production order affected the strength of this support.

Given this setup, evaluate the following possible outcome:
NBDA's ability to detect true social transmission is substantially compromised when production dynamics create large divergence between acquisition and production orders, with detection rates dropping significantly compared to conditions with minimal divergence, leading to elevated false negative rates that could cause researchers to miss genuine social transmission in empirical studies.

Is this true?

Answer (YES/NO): NO